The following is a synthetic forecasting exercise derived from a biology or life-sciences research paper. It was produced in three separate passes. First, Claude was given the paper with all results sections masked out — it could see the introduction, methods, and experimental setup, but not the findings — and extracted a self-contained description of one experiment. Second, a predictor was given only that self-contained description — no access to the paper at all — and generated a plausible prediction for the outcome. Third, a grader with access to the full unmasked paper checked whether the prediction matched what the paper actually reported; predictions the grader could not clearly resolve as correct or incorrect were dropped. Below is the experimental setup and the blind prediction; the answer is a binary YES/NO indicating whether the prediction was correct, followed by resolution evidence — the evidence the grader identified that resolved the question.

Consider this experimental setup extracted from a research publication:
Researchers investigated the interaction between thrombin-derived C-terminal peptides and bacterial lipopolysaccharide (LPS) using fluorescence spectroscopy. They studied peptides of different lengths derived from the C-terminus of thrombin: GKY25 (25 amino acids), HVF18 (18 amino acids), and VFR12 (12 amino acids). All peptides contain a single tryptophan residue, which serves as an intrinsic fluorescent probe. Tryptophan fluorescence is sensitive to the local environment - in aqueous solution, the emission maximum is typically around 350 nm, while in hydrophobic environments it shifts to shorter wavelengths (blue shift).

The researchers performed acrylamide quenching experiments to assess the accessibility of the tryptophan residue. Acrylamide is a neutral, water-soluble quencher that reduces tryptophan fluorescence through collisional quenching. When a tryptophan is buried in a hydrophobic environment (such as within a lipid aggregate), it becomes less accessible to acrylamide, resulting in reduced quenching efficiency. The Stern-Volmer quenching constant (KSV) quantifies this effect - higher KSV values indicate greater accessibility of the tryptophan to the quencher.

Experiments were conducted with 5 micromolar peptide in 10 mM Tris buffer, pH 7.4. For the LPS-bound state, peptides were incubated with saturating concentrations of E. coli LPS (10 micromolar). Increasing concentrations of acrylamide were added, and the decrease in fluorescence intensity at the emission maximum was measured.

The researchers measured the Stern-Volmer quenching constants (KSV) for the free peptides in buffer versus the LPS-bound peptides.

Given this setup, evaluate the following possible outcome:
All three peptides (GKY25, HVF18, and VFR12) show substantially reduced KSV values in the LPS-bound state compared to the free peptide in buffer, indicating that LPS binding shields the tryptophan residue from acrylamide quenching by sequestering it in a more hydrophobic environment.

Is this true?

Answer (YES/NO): YES